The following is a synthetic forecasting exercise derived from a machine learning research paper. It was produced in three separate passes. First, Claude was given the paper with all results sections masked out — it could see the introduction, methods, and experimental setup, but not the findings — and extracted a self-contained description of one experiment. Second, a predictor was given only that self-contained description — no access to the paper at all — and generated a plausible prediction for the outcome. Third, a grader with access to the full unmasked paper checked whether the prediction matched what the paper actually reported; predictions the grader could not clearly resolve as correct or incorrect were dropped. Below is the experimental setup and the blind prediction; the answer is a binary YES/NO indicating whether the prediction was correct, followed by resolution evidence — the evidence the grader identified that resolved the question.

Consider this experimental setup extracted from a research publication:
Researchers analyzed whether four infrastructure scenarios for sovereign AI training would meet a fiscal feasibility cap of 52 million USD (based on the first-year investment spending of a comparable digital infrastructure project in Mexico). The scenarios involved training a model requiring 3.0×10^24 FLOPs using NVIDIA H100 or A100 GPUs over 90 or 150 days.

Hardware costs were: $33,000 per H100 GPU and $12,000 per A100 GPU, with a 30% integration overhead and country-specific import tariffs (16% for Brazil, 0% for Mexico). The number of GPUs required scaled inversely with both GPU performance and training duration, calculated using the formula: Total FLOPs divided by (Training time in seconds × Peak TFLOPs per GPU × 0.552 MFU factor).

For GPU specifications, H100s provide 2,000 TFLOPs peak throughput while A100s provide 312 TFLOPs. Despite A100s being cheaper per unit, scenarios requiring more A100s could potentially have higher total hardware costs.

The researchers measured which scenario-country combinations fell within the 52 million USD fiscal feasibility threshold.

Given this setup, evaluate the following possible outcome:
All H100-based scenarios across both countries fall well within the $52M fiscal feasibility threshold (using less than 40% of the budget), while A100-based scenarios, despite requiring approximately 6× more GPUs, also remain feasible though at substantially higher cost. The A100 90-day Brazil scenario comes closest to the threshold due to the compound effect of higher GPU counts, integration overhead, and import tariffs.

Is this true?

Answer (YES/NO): YES